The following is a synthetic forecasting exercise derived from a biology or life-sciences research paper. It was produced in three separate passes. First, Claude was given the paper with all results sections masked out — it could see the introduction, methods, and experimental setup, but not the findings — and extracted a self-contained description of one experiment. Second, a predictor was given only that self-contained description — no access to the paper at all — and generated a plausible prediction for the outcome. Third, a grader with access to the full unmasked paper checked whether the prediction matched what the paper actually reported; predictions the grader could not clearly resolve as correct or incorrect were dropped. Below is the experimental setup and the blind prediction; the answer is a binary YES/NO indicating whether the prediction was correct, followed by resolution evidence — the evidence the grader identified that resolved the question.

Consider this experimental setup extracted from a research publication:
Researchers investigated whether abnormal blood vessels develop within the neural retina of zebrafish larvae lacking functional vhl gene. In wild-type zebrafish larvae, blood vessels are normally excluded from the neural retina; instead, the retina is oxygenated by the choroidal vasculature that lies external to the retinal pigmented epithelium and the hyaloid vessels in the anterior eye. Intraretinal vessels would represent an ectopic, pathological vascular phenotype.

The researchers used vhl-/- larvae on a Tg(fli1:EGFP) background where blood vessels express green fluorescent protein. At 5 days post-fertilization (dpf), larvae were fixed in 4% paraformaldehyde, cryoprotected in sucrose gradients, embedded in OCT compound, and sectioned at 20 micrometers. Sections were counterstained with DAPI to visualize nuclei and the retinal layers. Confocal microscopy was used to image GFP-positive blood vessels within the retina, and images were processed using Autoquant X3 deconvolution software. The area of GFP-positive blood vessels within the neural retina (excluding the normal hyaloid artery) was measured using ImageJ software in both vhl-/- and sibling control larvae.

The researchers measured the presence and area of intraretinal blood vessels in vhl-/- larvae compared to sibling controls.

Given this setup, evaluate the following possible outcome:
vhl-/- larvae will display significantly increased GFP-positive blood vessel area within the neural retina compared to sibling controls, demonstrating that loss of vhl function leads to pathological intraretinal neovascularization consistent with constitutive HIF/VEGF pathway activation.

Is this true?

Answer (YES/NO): YES